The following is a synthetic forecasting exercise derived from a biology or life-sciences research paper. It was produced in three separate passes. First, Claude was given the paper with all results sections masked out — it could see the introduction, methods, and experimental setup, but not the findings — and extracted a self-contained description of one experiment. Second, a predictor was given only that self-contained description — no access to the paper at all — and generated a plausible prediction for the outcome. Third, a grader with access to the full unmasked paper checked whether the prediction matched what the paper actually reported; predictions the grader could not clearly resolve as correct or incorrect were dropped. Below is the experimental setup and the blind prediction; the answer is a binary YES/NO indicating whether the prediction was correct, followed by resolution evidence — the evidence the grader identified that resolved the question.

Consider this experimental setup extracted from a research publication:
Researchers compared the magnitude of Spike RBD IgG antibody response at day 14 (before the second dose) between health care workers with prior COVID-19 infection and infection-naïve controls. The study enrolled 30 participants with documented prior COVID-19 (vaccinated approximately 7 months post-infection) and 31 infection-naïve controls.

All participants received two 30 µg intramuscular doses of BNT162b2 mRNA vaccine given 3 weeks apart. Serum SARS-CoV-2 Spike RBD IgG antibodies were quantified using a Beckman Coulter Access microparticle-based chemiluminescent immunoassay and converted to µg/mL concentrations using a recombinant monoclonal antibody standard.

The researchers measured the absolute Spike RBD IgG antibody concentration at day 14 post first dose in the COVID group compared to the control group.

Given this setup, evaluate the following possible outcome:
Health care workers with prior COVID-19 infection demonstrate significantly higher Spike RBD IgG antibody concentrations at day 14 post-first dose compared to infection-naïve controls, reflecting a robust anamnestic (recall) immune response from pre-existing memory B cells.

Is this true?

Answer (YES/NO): YES